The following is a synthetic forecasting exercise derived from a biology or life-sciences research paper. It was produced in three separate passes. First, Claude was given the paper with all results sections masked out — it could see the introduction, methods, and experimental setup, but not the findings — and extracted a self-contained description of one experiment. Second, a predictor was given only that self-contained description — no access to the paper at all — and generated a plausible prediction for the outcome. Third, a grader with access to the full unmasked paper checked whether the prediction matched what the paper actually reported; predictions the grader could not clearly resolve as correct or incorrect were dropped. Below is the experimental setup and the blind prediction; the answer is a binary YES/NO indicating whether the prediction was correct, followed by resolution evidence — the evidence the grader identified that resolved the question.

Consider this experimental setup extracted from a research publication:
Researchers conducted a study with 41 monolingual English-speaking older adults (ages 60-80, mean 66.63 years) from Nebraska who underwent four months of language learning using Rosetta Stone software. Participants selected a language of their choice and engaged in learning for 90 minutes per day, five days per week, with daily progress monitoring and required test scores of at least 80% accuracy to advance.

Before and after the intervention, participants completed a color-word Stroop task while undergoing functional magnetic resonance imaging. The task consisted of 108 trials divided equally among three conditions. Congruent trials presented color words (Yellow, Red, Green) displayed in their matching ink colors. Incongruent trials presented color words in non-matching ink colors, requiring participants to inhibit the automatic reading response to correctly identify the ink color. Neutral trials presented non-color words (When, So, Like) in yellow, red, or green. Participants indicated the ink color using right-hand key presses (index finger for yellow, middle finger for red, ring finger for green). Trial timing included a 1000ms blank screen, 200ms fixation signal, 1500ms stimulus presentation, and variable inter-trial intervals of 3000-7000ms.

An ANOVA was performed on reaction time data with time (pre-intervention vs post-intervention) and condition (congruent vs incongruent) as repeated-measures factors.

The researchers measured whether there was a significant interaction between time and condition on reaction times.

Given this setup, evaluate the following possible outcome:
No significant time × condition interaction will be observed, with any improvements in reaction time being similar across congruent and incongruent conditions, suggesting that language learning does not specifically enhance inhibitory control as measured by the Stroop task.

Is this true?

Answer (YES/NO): NO